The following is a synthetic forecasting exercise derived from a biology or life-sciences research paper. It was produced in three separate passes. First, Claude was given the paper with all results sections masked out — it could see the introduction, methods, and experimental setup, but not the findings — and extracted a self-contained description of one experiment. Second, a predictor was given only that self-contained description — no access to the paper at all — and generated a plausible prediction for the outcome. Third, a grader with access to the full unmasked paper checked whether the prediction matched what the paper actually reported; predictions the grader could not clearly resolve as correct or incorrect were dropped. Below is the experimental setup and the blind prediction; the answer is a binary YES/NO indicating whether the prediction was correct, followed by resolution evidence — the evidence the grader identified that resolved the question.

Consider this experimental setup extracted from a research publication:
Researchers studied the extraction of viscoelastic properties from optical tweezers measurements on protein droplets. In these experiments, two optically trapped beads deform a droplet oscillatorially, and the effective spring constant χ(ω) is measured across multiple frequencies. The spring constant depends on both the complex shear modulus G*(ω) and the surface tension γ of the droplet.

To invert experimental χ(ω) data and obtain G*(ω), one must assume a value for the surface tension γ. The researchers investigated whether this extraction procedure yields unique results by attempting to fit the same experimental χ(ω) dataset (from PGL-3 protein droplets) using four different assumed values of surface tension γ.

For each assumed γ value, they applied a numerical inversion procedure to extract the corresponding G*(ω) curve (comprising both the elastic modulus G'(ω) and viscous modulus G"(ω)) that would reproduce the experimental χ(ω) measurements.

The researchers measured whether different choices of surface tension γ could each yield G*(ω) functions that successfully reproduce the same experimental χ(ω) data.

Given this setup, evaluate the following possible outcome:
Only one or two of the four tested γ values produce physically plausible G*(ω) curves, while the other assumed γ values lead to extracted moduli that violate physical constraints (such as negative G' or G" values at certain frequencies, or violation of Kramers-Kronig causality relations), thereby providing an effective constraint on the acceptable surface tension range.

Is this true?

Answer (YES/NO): NO